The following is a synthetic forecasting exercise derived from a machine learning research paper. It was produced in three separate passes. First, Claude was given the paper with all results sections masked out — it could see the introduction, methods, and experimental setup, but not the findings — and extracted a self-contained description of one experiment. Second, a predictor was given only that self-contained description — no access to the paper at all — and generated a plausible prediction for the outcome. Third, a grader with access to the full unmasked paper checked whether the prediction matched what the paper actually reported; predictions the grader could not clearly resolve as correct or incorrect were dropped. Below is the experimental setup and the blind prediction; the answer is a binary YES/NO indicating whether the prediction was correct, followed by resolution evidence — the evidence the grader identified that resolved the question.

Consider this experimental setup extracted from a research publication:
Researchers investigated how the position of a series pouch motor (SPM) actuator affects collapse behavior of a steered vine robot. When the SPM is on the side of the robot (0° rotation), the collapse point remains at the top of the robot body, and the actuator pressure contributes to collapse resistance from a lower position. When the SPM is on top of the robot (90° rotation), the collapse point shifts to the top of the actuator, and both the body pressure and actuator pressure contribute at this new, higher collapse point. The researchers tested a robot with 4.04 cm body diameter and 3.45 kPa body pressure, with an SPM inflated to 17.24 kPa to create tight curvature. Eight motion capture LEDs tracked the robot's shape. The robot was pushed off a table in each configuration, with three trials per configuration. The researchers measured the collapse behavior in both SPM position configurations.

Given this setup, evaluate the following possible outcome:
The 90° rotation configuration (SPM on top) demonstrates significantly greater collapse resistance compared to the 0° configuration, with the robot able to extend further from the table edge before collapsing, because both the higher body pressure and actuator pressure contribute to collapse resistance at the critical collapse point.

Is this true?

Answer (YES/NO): NO